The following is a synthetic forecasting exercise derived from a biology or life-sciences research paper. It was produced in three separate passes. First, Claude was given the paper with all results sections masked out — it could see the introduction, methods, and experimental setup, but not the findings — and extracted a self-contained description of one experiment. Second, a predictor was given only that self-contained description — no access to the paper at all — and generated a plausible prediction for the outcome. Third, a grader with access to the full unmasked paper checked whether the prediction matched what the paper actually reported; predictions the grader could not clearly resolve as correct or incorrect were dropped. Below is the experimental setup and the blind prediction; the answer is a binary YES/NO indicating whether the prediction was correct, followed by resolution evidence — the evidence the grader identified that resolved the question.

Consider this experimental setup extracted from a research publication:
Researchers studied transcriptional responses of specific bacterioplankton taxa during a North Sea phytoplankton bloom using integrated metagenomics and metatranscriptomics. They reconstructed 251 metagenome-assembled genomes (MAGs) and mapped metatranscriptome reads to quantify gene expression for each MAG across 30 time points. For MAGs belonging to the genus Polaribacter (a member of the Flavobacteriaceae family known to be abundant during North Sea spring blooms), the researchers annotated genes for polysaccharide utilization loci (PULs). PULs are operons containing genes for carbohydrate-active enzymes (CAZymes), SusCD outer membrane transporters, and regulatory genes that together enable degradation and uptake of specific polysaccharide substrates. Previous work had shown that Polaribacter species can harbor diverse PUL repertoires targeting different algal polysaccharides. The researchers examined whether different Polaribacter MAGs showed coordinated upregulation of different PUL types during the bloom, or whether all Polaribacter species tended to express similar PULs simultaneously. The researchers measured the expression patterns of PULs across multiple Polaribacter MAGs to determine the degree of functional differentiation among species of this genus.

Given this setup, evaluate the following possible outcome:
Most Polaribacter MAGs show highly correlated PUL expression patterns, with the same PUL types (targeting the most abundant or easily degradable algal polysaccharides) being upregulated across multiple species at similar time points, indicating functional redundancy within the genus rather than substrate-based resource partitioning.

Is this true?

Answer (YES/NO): NO